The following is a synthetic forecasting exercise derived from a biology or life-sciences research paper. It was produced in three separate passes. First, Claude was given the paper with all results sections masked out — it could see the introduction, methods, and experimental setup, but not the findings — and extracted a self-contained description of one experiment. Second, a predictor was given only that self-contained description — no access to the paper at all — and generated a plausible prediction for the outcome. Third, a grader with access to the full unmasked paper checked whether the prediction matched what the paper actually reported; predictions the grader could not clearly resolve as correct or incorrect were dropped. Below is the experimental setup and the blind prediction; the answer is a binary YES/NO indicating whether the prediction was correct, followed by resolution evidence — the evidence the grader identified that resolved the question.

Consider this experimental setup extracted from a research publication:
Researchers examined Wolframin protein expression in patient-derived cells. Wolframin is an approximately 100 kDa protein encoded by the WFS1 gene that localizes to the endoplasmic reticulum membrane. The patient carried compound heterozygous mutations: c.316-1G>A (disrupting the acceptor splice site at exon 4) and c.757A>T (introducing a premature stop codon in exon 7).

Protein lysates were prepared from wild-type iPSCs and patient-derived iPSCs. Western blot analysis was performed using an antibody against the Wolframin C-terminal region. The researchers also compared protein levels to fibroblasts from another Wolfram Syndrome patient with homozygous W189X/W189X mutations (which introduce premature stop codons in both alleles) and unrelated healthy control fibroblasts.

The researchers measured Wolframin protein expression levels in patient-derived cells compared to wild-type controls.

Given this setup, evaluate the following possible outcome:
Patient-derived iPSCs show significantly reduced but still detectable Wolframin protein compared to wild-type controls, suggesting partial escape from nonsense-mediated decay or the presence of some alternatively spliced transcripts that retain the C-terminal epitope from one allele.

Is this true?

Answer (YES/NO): YES